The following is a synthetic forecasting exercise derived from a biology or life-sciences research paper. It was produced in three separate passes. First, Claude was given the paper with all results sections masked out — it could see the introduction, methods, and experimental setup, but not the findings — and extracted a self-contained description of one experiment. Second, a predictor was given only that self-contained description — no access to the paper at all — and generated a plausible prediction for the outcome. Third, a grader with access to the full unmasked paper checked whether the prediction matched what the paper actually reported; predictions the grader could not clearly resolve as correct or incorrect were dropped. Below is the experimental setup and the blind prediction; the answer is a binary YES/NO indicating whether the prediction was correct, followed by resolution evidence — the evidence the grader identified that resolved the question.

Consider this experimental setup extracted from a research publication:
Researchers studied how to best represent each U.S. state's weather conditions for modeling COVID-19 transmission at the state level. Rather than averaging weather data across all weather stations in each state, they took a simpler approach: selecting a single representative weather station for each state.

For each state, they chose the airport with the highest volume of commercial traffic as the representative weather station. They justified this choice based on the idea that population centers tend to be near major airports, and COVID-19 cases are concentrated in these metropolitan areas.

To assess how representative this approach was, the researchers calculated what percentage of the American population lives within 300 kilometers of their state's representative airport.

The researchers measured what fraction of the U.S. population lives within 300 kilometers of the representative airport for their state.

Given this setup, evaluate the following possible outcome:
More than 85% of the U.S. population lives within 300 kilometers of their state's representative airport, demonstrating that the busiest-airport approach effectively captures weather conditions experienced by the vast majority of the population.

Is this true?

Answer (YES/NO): NO